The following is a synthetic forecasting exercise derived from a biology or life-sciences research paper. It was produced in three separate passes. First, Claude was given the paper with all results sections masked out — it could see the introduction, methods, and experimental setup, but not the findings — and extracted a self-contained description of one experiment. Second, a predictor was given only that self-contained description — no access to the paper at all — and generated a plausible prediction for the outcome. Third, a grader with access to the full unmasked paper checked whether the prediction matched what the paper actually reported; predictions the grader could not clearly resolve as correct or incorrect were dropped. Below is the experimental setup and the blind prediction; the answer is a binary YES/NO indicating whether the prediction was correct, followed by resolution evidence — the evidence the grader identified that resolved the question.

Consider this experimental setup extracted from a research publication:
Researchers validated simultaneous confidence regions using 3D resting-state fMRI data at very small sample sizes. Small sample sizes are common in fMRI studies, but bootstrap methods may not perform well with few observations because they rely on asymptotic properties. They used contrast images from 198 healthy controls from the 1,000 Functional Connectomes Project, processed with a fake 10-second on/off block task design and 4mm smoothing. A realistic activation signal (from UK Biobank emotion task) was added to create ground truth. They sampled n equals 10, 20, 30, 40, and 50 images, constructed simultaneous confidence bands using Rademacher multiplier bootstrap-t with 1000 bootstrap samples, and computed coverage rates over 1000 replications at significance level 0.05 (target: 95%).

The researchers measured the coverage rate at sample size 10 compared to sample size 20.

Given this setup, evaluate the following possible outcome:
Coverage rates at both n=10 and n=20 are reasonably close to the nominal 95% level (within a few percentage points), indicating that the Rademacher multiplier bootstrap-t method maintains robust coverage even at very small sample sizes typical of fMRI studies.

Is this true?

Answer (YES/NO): YES